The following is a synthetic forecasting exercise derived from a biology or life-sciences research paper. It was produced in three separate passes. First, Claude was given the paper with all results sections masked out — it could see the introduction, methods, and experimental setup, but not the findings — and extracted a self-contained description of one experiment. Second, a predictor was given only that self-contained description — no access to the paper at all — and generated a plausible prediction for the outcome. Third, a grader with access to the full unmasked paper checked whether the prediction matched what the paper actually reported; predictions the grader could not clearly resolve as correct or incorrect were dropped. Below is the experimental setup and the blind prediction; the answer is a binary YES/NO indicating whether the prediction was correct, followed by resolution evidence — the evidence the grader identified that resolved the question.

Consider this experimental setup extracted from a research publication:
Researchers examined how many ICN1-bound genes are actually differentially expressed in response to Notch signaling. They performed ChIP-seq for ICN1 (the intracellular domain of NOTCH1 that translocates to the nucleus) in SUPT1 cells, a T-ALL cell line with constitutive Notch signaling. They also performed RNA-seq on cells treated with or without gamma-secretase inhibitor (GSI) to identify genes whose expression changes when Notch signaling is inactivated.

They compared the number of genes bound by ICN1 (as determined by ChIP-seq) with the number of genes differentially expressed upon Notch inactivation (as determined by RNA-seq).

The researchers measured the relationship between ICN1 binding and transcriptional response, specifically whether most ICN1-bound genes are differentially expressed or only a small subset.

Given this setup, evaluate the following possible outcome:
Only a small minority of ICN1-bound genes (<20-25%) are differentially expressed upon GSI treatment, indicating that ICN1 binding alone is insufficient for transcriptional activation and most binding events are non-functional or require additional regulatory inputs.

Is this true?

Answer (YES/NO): NO